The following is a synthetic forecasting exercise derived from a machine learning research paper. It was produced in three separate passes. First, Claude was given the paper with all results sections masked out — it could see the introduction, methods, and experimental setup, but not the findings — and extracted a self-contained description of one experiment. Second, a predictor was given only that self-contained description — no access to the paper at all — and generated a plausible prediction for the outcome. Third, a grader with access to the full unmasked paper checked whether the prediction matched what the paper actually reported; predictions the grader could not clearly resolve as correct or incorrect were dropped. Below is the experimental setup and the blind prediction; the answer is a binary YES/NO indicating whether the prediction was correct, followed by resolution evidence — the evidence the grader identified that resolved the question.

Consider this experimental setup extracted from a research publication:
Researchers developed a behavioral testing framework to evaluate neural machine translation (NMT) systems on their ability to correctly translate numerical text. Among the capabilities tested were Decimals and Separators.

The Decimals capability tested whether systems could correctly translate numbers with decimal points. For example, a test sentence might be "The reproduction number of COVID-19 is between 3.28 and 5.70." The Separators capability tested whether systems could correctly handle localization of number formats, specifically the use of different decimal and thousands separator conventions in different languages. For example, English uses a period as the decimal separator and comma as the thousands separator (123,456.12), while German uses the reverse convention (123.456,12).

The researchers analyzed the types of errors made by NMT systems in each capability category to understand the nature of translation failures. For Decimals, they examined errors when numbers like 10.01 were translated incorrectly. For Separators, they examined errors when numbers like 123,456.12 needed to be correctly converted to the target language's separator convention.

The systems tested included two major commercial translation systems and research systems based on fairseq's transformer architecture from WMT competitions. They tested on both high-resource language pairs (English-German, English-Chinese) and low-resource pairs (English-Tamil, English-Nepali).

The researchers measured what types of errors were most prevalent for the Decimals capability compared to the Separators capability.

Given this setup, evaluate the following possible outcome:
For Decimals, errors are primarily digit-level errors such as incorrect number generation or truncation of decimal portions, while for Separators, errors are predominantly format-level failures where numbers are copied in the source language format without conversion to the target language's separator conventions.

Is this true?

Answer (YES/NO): YES